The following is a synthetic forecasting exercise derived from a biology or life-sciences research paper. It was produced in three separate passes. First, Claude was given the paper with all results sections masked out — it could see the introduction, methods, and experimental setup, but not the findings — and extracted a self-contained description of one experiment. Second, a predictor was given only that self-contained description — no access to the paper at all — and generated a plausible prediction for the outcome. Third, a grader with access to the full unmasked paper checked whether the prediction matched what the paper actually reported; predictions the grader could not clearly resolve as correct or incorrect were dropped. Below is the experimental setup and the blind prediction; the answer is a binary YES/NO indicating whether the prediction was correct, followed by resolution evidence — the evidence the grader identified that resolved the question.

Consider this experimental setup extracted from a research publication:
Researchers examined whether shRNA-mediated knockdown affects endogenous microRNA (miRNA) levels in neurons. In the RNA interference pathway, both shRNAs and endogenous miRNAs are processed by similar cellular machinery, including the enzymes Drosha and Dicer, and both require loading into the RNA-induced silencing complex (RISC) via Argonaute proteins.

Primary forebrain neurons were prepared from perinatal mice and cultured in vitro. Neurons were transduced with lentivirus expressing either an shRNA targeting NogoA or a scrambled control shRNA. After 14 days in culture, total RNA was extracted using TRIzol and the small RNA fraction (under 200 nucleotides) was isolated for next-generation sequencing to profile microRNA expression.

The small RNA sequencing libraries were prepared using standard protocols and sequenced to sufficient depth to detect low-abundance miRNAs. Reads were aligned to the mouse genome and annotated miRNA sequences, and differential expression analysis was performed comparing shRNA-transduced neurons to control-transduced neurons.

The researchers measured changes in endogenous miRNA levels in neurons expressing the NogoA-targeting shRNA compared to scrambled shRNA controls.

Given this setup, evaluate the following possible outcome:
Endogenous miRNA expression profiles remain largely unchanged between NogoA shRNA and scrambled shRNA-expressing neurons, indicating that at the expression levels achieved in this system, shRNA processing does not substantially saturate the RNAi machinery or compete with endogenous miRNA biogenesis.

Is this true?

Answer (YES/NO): NO